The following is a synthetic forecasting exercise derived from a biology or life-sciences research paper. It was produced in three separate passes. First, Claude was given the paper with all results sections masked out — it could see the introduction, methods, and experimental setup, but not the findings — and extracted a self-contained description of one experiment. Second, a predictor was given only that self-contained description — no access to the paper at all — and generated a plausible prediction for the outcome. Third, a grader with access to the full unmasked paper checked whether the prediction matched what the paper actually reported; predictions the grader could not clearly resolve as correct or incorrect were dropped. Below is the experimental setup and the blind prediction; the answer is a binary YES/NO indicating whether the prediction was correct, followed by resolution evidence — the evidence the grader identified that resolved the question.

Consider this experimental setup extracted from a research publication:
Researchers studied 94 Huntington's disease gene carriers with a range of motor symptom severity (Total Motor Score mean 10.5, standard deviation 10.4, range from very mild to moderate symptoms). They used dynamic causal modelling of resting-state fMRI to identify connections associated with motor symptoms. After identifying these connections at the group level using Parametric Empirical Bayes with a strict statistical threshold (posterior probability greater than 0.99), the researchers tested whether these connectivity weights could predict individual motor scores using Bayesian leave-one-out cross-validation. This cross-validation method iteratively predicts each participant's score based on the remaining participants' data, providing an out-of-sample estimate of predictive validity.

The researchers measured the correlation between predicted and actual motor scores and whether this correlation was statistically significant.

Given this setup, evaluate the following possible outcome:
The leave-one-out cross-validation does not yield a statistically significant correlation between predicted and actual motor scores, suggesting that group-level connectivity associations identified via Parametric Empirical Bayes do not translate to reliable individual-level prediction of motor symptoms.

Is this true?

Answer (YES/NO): NO